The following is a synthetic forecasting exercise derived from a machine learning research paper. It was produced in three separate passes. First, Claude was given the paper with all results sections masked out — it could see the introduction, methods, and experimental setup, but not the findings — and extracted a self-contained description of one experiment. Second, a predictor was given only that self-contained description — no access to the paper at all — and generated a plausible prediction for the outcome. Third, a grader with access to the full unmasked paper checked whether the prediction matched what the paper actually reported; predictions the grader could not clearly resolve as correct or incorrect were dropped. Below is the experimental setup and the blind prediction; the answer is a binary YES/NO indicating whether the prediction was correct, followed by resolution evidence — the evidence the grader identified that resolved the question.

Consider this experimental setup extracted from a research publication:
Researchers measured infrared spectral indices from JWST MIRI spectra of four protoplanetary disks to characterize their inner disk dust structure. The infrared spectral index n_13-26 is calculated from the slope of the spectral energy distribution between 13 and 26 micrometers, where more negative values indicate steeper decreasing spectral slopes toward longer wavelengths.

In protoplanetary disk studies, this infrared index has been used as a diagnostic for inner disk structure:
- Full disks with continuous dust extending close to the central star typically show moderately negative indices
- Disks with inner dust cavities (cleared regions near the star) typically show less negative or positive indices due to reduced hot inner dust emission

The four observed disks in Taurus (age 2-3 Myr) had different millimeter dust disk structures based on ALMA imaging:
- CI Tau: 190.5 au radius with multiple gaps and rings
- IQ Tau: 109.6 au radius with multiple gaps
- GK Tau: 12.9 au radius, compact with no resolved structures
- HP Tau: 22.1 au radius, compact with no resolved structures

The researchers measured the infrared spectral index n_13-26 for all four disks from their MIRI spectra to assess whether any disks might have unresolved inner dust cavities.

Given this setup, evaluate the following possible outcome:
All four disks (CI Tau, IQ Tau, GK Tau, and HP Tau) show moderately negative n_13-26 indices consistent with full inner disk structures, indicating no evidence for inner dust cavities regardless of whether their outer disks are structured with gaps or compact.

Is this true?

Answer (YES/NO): NO